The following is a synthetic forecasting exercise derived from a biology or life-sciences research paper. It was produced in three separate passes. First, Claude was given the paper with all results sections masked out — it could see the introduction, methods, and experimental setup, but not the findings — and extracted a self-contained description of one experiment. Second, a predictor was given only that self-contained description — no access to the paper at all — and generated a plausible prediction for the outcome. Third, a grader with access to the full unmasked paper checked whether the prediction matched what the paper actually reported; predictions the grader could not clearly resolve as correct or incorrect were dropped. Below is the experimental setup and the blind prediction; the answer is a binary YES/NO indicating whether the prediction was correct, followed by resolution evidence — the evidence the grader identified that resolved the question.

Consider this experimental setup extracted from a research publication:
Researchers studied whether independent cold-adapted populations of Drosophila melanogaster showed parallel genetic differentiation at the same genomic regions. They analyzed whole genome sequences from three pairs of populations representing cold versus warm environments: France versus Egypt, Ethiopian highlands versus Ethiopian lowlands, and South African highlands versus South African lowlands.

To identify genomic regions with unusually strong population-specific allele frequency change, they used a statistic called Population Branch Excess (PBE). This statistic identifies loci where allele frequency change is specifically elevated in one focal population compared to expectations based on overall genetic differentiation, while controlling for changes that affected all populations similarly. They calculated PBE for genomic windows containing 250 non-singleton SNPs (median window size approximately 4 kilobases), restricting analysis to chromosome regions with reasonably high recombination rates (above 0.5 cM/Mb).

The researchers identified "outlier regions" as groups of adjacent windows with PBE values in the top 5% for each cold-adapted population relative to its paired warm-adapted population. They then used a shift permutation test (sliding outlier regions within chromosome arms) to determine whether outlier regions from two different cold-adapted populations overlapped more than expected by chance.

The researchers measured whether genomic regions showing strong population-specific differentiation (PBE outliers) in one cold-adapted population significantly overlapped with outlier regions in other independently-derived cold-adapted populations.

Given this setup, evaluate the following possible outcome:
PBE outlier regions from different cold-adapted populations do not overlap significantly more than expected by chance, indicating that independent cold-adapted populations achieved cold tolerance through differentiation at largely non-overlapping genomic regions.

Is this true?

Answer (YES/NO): NO